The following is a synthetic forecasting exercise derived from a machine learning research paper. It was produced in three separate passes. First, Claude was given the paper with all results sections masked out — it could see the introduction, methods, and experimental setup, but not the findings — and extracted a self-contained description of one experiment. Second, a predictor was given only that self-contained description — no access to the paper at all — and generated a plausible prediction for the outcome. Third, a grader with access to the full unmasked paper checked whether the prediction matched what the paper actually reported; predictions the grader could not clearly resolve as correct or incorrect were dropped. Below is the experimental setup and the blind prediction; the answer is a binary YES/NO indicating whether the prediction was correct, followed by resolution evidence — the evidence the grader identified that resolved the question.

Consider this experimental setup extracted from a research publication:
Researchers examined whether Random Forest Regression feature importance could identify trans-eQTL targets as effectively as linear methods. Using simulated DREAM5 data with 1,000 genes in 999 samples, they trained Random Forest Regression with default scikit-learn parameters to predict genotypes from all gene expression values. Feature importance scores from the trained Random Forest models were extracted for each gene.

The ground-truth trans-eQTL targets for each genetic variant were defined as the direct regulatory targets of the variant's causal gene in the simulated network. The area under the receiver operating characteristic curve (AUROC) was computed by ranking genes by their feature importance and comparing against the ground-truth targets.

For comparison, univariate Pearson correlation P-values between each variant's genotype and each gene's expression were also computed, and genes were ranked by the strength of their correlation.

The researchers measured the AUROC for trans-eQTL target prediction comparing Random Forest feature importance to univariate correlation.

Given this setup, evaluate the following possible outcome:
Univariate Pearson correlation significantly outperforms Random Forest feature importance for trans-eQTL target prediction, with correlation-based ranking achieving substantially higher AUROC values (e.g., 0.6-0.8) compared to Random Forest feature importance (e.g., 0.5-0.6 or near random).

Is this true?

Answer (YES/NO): NO